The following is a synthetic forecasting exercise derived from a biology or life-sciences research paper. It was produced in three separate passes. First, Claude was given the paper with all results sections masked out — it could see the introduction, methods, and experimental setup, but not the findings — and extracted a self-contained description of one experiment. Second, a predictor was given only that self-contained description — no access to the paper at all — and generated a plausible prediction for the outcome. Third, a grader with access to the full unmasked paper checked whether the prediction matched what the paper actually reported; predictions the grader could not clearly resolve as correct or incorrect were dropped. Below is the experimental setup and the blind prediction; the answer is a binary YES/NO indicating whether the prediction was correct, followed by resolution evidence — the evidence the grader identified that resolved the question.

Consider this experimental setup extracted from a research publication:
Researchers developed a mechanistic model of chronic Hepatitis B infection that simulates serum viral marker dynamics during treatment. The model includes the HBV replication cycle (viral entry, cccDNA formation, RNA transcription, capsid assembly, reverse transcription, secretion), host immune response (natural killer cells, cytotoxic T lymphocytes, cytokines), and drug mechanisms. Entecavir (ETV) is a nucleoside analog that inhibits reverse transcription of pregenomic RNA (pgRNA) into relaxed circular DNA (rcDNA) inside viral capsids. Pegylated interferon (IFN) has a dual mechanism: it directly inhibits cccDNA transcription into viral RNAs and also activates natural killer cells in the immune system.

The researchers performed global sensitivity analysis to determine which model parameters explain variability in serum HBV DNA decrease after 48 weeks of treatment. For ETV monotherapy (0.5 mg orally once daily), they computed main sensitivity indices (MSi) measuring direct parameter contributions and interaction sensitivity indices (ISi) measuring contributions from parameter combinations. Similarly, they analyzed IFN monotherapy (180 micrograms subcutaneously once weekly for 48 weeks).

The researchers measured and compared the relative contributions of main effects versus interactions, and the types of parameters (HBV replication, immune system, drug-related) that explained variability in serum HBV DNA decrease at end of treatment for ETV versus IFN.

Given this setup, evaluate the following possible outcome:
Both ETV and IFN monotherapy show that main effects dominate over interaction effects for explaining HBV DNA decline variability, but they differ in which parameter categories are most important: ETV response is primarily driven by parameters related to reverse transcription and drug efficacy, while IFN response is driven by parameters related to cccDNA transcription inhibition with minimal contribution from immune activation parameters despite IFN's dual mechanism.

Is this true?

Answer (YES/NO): NO